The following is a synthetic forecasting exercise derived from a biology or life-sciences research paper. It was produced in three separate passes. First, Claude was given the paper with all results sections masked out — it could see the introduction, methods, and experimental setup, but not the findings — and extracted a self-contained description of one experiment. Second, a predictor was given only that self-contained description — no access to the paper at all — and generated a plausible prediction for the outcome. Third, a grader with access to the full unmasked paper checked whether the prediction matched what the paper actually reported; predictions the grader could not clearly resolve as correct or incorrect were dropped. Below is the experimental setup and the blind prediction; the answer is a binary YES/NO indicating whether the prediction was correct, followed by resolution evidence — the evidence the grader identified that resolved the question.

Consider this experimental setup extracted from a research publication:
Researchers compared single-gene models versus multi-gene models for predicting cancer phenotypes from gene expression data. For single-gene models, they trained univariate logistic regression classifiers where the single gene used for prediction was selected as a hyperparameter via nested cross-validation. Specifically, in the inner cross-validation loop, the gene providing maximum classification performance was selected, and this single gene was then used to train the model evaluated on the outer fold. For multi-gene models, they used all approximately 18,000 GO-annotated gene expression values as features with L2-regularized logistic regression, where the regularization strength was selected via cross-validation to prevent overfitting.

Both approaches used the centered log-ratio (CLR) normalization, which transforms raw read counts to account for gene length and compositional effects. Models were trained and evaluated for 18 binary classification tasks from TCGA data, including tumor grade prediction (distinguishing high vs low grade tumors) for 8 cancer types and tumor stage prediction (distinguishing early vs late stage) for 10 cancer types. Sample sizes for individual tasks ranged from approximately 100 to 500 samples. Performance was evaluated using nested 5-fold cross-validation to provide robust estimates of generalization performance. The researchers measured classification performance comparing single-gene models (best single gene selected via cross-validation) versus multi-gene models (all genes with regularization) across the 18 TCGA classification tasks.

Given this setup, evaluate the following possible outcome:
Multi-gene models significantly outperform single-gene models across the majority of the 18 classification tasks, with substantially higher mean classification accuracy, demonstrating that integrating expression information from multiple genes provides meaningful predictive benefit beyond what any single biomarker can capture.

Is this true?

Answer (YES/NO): YES